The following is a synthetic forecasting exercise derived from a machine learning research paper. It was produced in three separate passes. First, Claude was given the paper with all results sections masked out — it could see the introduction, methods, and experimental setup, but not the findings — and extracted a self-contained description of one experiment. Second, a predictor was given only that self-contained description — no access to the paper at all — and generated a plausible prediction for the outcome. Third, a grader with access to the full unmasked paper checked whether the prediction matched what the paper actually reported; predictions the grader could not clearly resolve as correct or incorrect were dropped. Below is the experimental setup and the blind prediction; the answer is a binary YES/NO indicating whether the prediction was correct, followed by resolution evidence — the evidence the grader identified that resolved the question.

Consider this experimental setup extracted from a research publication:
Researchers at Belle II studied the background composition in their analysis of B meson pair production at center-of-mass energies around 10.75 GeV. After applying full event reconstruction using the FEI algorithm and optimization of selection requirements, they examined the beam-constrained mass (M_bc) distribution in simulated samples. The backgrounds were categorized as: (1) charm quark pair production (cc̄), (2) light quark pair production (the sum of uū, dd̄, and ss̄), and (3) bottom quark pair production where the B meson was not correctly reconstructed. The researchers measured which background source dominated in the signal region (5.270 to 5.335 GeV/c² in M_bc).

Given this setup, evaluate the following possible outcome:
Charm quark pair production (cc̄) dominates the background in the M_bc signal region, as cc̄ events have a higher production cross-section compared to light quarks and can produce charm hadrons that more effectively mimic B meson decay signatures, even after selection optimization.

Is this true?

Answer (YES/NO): YES